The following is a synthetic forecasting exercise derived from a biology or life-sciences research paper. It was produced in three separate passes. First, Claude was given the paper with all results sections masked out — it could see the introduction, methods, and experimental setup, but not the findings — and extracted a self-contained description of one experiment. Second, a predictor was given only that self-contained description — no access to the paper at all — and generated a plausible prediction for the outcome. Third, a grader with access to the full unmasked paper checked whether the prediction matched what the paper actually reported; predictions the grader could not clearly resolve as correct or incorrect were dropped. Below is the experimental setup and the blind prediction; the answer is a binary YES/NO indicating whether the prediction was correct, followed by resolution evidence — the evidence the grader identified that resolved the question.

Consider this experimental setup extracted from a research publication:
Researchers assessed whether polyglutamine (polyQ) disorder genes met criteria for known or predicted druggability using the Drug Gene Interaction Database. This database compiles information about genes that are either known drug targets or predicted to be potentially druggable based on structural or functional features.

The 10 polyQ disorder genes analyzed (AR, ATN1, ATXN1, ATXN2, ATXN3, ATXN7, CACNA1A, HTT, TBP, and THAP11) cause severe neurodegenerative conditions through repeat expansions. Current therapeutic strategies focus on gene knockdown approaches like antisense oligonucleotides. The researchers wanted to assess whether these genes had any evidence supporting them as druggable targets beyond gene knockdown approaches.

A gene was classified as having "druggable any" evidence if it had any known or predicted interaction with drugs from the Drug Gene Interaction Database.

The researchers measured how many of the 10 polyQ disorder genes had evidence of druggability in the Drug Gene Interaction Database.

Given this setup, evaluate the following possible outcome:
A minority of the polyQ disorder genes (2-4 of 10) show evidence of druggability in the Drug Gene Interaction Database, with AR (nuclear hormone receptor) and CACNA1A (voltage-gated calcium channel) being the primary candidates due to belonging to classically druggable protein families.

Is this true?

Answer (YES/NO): NO